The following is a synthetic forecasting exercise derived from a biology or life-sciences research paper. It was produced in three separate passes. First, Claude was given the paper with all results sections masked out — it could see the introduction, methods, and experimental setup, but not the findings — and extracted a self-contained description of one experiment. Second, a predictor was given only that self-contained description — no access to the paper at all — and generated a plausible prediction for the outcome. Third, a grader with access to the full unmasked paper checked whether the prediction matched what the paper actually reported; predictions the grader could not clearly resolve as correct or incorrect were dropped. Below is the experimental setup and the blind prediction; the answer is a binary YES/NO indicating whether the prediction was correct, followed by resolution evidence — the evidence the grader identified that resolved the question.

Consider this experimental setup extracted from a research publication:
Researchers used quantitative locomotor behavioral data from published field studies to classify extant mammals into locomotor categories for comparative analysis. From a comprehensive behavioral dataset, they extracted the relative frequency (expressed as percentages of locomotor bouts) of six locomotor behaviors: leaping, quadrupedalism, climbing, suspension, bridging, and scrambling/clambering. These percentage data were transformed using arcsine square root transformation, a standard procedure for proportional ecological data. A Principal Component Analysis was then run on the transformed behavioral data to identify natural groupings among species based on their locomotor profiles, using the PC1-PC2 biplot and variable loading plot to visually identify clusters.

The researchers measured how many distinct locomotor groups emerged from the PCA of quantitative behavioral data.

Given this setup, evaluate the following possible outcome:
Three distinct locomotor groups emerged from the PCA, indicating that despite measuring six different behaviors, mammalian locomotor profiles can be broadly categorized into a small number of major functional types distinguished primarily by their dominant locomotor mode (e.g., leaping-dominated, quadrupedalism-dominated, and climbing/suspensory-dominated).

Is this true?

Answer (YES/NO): NO